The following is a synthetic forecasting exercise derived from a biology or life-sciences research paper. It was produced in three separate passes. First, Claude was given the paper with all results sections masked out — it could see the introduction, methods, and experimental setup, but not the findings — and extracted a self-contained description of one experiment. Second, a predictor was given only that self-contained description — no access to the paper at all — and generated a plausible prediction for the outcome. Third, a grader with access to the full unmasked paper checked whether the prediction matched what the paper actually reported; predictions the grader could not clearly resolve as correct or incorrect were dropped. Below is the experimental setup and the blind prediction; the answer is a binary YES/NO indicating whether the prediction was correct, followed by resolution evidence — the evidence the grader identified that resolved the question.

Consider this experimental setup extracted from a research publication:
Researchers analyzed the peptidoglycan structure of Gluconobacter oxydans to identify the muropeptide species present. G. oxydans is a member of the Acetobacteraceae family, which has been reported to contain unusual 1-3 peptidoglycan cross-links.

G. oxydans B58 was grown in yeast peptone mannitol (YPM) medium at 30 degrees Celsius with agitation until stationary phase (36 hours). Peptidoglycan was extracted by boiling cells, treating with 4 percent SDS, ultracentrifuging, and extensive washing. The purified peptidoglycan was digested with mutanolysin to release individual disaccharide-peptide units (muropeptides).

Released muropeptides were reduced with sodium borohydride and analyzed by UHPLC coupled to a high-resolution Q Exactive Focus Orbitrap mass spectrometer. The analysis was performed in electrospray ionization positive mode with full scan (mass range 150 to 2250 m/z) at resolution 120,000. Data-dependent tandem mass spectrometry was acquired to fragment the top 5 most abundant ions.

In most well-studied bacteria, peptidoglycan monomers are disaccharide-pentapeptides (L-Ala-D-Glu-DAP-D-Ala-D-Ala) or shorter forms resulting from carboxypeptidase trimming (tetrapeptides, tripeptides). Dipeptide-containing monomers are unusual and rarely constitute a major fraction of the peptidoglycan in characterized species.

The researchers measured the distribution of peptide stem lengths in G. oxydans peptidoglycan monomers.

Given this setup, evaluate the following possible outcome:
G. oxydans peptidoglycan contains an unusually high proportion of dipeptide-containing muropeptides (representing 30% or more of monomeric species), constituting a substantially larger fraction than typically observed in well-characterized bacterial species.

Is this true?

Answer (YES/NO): NO